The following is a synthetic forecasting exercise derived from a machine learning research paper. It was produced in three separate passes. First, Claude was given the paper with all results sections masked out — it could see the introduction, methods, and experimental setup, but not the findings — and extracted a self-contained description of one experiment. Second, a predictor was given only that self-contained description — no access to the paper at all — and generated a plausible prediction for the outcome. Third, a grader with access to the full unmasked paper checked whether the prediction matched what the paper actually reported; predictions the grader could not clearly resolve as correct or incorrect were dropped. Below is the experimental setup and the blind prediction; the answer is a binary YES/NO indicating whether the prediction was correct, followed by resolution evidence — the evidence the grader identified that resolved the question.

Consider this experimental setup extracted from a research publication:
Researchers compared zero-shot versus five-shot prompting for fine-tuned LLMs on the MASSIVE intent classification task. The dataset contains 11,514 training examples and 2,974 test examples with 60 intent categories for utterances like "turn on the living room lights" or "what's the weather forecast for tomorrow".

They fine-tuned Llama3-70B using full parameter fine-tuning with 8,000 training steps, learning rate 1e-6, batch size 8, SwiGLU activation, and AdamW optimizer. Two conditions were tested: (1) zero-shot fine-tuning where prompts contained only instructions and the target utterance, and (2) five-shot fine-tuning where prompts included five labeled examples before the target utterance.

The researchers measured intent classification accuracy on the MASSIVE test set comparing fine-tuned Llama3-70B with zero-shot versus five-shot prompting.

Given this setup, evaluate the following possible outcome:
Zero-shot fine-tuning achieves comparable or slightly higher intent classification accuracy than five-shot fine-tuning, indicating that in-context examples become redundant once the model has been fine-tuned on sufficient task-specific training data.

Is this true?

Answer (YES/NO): YES